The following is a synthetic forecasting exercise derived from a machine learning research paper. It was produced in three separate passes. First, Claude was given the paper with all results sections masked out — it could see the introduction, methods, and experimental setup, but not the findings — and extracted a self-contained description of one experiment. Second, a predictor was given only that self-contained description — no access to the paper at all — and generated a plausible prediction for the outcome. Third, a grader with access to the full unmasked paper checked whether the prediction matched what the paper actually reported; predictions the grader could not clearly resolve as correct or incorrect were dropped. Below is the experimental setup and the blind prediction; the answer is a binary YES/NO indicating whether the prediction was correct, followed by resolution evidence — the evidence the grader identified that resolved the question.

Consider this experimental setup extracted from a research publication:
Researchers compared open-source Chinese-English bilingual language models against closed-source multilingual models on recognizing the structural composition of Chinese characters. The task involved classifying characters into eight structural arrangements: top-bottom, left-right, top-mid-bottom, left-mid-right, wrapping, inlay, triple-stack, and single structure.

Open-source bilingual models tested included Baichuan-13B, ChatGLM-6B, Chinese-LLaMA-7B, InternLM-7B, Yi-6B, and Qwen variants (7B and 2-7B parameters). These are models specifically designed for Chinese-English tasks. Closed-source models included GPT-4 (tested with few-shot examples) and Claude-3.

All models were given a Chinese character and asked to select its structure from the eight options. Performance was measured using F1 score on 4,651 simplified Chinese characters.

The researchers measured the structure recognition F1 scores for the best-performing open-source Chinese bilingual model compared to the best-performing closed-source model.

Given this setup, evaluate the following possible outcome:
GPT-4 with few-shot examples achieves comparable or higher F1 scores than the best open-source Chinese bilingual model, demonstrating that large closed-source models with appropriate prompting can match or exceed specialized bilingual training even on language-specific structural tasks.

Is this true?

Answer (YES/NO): YES